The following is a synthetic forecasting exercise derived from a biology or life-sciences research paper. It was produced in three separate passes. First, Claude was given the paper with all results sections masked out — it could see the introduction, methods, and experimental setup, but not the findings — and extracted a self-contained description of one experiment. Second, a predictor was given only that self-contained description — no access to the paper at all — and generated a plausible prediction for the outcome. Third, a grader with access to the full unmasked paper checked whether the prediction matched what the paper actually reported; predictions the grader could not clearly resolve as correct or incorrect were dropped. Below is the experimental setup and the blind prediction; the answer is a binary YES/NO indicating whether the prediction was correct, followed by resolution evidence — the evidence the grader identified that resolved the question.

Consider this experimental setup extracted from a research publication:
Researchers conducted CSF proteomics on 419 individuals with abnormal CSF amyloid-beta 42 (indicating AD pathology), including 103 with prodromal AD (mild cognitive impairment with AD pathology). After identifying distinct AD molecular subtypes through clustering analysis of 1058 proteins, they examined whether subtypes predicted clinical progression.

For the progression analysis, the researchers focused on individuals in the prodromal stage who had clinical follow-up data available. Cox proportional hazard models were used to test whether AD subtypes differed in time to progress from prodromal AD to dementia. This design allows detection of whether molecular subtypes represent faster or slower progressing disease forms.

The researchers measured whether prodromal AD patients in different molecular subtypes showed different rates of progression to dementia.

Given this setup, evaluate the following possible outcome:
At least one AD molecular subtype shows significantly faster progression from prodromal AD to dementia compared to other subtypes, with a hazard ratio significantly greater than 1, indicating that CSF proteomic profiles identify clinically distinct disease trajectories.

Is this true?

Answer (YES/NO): NO